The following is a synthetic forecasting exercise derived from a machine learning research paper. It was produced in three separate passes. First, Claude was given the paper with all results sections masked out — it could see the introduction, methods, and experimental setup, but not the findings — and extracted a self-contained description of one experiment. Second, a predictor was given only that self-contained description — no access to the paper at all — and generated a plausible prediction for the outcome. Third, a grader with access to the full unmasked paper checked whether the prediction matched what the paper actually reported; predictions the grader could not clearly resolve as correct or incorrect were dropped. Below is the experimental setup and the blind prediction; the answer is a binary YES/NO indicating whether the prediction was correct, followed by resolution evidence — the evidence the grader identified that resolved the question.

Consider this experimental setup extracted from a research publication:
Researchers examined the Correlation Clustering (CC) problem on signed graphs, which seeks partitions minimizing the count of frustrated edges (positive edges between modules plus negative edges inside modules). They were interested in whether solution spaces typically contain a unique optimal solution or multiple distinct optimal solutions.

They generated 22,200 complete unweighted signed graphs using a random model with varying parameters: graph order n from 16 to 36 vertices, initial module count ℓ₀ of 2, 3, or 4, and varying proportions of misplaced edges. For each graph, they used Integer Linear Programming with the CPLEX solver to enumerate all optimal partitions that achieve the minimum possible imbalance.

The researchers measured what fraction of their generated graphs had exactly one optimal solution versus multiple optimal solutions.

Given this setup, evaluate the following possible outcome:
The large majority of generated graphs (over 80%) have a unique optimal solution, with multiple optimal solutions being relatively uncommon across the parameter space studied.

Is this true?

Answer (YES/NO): NO